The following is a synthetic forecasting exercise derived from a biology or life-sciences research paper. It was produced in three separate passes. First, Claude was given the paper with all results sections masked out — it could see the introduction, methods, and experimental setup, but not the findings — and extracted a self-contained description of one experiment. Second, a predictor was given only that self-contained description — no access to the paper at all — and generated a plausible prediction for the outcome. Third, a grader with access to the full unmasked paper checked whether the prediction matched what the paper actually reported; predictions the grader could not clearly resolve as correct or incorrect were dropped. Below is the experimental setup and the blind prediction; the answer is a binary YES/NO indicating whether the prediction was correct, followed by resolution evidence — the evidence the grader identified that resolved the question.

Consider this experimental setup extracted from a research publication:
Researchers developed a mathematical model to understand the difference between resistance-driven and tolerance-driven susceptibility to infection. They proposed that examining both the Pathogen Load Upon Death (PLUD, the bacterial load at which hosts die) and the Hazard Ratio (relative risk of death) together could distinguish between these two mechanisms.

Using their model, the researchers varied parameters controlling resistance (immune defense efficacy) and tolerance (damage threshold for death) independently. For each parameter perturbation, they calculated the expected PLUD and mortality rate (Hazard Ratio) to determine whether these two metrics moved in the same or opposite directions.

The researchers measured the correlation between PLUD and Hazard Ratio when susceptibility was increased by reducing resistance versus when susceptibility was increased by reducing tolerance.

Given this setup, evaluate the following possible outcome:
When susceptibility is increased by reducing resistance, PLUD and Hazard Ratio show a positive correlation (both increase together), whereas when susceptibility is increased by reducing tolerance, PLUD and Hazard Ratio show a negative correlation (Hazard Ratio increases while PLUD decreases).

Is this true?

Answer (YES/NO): YES